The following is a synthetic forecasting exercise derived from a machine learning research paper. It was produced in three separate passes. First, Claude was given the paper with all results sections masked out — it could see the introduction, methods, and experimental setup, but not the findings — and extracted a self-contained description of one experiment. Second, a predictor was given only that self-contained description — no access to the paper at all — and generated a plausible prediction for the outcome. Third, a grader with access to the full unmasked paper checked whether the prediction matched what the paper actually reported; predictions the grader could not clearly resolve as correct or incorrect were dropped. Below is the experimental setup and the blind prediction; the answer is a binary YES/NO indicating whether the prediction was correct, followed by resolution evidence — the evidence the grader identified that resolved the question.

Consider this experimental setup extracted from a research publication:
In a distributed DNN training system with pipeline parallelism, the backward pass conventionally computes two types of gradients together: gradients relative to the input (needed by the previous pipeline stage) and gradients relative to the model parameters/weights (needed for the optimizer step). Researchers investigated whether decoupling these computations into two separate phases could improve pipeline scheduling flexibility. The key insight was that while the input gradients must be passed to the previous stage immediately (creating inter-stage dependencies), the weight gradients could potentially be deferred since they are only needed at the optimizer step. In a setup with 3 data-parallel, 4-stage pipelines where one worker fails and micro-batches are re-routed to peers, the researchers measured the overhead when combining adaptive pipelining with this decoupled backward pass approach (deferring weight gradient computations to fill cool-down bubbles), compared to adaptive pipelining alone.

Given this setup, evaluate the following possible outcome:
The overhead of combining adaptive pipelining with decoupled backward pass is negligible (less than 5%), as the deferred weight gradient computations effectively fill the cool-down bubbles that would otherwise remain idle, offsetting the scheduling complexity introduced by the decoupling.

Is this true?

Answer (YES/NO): NO